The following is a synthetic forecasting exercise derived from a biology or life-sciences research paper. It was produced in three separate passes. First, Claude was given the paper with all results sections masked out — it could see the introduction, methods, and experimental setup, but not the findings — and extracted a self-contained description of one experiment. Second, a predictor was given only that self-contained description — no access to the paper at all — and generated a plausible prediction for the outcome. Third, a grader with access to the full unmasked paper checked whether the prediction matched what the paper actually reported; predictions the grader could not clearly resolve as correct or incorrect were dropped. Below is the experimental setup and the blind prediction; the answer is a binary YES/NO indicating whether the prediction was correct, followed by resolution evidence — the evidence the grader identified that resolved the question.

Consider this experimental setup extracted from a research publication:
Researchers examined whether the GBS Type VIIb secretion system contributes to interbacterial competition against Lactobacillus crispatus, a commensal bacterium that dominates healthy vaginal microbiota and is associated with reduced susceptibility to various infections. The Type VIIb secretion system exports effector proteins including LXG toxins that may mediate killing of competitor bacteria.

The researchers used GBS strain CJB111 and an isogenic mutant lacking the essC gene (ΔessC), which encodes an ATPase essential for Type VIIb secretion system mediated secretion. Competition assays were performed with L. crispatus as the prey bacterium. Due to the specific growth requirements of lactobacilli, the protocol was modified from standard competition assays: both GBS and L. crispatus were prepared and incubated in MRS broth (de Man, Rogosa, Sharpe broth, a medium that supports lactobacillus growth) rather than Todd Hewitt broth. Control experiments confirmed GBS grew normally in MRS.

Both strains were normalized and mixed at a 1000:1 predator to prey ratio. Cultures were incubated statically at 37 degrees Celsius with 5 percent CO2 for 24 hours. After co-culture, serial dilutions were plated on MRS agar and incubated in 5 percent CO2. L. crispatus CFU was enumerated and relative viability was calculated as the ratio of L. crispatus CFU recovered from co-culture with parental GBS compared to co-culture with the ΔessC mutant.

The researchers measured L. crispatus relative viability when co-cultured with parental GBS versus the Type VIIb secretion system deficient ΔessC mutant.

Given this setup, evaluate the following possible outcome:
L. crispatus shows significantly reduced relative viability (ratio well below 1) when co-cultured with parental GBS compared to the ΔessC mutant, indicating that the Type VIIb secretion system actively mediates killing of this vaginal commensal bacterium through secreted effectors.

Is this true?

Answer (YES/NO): NO